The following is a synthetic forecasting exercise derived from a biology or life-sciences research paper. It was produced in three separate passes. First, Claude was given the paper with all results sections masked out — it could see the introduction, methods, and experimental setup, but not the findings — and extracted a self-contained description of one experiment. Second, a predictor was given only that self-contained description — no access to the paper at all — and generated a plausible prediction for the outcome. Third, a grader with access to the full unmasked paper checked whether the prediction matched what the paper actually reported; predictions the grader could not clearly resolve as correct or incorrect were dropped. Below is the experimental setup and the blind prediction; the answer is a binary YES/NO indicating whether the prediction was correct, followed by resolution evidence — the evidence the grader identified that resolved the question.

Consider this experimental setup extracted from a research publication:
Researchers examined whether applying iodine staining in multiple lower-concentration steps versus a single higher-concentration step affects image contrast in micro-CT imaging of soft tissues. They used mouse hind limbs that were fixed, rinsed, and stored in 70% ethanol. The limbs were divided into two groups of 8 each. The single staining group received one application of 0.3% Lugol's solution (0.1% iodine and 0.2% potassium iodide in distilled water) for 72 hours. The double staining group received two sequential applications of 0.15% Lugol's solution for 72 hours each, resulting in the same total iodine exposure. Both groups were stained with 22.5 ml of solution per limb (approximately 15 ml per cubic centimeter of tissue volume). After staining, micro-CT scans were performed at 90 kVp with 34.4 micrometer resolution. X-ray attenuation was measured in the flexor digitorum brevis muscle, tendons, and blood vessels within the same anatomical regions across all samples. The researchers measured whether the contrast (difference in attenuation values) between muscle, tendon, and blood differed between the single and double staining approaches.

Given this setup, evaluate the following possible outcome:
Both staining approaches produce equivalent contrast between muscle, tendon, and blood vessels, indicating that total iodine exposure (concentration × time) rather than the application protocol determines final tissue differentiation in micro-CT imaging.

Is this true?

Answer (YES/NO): YES